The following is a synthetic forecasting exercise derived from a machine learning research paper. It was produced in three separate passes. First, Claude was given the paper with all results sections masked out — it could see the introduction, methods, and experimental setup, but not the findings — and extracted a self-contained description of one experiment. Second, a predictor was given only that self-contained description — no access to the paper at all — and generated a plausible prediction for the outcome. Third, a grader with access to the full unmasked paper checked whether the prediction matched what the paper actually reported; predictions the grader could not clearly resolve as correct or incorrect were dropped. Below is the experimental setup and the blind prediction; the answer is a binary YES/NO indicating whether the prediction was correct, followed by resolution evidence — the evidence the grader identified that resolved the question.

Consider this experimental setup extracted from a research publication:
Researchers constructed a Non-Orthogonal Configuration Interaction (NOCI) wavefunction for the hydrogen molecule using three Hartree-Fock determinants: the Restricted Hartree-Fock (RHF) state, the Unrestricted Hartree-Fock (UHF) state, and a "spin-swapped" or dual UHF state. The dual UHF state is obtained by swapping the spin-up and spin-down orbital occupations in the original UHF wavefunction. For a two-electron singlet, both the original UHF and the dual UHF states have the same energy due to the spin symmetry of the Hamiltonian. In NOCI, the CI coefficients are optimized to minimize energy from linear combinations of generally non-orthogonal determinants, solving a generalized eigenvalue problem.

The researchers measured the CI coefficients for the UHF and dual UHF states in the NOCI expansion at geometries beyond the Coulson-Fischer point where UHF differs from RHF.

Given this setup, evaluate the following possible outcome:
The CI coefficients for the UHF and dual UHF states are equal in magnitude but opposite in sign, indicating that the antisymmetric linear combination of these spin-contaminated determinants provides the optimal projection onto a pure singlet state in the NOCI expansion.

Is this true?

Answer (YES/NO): NO